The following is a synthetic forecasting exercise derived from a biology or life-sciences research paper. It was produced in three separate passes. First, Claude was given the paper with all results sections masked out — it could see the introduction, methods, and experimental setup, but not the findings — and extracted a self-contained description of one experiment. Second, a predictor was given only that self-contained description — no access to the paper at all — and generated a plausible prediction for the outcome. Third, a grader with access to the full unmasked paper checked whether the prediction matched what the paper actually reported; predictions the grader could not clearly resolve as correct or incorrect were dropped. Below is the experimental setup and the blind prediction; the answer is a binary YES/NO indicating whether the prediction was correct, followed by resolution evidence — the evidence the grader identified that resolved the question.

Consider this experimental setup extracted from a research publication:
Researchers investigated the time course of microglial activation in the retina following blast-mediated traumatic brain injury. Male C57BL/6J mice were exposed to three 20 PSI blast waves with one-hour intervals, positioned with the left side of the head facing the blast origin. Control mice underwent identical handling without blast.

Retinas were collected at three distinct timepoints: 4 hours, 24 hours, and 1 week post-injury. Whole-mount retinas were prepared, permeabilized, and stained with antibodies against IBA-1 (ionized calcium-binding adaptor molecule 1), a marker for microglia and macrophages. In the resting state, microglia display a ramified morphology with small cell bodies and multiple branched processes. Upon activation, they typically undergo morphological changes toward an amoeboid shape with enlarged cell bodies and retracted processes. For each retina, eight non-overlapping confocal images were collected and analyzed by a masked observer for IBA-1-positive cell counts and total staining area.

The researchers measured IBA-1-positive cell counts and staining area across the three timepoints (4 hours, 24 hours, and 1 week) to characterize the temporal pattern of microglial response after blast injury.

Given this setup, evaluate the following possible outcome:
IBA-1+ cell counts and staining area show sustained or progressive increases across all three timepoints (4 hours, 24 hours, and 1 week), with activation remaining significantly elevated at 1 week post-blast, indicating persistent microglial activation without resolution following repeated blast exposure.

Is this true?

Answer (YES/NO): YES